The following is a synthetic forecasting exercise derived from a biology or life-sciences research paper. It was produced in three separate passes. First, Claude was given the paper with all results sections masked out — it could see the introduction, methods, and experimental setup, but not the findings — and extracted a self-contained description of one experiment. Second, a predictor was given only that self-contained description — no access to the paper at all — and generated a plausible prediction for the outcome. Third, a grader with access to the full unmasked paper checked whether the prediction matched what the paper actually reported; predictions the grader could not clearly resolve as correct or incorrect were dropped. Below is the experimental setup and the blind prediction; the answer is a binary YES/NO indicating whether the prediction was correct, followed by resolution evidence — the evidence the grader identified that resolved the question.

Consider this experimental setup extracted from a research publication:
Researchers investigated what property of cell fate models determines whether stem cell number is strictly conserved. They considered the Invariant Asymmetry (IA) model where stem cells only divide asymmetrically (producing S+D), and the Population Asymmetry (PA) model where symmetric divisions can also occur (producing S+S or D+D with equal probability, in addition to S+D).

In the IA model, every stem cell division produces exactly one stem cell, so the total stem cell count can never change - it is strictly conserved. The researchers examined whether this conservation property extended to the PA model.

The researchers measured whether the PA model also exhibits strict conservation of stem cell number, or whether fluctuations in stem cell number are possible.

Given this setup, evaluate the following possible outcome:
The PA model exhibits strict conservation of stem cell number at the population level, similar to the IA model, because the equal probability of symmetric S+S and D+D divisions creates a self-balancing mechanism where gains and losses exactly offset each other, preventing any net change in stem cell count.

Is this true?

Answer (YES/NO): NO